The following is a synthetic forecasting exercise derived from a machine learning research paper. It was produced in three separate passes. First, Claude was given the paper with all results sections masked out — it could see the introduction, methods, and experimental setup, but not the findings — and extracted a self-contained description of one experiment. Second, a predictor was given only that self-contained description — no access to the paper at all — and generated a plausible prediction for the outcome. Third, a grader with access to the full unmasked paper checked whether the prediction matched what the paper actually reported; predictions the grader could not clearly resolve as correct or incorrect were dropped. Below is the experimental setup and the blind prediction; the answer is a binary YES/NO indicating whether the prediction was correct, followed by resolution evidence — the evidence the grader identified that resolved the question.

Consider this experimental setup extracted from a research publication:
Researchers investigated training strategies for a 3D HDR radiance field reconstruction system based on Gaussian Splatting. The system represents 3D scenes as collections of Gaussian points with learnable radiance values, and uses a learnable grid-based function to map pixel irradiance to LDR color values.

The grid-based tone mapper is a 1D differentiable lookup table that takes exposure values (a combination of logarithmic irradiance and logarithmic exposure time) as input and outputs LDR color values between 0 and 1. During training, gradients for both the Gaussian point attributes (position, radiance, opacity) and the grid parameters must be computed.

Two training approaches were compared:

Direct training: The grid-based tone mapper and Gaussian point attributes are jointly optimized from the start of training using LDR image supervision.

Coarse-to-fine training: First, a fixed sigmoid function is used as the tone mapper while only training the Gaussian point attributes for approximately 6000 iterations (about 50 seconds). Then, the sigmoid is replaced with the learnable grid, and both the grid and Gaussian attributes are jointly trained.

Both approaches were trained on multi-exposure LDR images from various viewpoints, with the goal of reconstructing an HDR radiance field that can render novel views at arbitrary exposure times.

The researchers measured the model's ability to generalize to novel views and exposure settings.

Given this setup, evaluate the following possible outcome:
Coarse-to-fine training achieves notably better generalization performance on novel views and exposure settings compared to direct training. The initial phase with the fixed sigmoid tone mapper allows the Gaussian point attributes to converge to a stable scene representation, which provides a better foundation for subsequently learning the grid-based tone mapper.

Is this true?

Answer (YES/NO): YES